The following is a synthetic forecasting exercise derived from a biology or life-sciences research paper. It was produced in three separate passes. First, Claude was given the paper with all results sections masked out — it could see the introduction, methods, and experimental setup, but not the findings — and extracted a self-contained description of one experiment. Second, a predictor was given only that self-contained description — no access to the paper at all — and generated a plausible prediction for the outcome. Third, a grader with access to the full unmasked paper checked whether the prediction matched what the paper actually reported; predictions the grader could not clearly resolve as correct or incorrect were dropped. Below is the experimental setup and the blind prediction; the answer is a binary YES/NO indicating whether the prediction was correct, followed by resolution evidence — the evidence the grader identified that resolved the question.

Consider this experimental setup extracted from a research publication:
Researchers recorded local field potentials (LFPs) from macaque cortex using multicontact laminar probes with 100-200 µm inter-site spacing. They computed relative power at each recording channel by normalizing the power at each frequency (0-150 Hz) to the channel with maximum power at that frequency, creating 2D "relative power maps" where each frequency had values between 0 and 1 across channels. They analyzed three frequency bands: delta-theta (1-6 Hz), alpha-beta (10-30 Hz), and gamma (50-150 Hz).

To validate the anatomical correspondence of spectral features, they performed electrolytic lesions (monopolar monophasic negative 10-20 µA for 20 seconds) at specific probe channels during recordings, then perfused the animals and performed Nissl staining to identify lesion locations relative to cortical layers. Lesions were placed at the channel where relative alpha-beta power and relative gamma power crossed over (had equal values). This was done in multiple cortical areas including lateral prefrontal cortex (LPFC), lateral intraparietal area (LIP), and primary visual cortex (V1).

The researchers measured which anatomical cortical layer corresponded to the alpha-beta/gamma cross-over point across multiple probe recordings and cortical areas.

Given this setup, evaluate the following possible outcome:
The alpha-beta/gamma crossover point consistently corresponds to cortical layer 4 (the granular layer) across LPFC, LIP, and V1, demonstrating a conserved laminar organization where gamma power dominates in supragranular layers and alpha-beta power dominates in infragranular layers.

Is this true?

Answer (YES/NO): YES